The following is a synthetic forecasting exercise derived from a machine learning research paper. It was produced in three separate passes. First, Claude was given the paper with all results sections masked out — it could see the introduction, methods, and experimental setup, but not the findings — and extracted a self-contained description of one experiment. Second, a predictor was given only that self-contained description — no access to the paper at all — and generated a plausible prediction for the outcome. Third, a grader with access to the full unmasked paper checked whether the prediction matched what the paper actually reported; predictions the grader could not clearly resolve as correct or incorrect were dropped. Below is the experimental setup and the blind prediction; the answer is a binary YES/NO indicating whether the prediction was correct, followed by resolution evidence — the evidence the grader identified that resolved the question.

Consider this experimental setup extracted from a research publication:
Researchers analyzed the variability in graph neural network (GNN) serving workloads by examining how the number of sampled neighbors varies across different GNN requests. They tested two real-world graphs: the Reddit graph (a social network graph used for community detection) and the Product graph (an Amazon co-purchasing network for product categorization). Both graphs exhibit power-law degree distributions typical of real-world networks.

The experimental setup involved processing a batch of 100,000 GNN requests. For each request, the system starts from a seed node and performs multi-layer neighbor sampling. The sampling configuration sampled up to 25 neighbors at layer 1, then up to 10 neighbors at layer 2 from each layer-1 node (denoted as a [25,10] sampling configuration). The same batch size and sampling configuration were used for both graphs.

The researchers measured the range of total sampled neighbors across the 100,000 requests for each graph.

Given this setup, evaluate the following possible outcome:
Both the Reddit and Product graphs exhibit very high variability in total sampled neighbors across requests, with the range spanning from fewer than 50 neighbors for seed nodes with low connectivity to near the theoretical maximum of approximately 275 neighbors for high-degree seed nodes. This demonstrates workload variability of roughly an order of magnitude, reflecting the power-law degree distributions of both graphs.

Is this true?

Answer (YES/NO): NO